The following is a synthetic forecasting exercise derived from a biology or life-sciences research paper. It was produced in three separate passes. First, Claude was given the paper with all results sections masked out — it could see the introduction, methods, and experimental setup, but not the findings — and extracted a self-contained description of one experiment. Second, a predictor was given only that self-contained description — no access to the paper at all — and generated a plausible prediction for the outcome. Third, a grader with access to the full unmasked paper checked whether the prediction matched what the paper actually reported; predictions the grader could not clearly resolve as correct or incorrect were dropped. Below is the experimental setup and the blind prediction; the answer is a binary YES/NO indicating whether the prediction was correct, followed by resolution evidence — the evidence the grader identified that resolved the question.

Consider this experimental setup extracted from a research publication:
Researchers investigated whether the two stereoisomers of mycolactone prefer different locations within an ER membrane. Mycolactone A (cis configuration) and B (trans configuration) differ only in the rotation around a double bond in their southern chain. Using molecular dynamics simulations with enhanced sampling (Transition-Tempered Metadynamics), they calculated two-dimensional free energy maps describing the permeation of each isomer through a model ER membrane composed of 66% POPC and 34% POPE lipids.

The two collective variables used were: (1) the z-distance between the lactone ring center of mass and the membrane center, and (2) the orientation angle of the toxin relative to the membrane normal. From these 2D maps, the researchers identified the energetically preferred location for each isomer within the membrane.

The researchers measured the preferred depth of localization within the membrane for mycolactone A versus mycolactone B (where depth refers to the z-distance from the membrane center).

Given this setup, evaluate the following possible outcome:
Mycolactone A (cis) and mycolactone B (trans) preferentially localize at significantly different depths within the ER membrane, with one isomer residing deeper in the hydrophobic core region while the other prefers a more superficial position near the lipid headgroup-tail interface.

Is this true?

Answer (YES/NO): NO